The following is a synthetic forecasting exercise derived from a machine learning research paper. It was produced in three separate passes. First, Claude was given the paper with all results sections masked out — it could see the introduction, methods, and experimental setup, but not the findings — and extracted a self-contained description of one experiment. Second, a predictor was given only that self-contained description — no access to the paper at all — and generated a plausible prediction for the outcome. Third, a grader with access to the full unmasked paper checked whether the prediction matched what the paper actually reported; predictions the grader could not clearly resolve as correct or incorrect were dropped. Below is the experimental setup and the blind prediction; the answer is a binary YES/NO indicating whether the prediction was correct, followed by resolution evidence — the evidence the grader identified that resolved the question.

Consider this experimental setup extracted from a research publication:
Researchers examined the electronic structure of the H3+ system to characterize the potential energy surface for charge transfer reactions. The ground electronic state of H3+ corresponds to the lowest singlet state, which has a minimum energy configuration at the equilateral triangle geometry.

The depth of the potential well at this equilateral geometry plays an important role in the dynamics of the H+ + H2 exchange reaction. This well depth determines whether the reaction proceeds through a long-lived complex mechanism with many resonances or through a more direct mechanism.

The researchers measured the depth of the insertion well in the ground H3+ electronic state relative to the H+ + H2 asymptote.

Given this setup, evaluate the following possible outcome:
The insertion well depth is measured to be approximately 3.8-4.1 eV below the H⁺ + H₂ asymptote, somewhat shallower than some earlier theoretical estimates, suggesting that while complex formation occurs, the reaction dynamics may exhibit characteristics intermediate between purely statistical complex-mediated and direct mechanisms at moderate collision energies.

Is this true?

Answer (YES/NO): NO